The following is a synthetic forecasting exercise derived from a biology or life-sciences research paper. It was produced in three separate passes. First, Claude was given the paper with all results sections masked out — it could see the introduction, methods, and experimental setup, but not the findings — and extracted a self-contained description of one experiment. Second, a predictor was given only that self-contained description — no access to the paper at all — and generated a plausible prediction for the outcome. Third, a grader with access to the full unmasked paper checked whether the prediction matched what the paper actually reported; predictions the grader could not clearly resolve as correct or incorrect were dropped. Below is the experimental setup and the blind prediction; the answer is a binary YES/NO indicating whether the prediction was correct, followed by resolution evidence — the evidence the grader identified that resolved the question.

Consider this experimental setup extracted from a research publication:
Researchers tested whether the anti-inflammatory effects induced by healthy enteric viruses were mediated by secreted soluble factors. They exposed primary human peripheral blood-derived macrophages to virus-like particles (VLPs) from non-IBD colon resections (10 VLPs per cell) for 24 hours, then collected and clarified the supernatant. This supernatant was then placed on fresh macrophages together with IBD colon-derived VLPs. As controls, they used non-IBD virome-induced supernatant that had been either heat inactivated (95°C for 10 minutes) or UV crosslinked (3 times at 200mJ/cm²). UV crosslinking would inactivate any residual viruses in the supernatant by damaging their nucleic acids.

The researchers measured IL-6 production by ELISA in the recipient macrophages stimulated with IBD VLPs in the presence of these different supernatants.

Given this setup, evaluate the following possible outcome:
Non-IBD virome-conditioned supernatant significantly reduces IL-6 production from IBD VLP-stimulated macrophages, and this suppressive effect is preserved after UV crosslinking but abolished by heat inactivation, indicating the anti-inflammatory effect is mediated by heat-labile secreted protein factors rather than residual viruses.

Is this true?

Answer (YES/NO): YES